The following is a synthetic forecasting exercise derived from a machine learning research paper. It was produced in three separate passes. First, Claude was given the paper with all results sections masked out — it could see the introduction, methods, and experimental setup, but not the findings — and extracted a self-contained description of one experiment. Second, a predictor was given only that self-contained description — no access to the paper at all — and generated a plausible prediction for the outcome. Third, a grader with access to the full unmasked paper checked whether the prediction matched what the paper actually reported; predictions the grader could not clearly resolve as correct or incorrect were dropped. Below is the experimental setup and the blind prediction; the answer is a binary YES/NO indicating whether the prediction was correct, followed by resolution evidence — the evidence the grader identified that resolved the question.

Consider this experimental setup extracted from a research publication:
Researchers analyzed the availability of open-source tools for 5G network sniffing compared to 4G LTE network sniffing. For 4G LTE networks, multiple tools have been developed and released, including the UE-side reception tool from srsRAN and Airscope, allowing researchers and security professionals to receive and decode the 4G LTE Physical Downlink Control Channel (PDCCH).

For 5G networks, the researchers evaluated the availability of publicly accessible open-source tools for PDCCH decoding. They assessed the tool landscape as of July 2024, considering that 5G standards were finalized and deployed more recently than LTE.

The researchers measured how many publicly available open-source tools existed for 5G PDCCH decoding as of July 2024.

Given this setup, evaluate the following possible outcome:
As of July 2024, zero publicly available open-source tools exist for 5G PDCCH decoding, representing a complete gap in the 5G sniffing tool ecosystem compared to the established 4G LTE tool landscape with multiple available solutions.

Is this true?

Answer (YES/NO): NO